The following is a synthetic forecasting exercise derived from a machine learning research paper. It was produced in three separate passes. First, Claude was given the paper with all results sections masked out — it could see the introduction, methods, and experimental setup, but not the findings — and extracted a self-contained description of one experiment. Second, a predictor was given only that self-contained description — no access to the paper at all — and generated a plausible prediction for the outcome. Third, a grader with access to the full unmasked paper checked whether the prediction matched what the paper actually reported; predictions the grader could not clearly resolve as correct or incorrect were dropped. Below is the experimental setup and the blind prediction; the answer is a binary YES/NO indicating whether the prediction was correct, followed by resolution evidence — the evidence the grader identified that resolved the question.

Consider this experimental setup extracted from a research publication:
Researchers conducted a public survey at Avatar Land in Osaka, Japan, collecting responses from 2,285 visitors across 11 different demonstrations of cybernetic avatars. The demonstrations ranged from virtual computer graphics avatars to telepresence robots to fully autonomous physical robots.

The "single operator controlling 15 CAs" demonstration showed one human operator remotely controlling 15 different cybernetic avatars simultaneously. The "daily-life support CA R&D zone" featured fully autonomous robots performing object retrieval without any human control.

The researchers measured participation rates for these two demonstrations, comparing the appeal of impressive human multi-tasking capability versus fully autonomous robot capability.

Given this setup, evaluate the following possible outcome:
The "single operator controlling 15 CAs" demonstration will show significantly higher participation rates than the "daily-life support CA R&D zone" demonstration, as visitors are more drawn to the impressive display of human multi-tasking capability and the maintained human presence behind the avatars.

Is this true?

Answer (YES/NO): YES